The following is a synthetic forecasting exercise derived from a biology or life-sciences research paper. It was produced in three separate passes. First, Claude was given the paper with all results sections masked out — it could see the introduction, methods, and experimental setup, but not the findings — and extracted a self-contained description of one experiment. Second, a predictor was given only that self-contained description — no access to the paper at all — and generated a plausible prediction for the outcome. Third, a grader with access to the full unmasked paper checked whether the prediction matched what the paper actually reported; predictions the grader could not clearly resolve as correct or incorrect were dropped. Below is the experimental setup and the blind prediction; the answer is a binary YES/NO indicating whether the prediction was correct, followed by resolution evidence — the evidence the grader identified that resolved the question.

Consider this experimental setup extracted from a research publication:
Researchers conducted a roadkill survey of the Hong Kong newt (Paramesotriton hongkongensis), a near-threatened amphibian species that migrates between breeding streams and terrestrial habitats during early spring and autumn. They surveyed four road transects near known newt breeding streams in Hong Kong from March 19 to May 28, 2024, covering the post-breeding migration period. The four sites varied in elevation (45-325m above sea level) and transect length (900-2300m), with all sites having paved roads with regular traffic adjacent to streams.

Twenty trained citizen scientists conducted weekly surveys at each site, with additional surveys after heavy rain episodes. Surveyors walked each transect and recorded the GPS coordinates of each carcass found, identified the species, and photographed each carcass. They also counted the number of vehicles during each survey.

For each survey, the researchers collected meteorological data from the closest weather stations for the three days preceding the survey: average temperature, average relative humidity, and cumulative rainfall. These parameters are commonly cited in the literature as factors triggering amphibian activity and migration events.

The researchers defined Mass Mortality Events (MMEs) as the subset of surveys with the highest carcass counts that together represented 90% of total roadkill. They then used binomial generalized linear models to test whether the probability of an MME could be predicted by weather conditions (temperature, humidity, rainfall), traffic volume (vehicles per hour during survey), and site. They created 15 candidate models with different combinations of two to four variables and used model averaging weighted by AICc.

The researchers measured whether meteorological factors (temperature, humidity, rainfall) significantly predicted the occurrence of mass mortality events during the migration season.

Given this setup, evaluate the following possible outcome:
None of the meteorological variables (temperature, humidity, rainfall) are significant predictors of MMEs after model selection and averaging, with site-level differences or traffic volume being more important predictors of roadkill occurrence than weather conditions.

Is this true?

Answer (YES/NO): NO